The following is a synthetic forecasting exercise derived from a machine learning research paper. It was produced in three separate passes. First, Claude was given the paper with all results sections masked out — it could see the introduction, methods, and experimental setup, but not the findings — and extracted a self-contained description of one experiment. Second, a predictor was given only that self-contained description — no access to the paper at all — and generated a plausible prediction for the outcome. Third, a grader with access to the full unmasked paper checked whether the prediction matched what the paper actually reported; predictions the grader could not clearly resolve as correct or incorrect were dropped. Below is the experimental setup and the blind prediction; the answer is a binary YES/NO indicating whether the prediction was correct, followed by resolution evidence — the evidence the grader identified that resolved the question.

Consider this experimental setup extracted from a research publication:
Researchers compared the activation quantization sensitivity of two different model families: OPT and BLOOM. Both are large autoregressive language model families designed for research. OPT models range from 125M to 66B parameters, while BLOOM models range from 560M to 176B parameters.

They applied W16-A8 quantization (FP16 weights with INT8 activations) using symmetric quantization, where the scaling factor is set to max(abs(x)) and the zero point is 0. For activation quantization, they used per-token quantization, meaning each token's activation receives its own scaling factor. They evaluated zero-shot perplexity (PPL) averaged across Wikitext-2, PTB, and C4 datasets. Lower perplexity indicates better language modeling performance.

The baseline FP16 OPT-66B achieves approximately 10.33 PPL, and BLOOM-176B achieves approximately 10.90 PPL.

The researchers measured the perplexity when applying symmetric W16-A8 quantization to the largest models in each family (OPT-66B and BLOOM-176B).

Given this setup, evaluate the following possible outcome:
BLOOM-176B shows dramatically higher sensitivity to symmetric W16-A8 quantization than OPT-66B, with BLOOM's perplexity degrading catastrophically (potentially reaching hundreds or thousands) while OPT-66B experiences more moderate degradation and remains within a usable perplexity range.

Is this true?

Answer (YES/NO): NO